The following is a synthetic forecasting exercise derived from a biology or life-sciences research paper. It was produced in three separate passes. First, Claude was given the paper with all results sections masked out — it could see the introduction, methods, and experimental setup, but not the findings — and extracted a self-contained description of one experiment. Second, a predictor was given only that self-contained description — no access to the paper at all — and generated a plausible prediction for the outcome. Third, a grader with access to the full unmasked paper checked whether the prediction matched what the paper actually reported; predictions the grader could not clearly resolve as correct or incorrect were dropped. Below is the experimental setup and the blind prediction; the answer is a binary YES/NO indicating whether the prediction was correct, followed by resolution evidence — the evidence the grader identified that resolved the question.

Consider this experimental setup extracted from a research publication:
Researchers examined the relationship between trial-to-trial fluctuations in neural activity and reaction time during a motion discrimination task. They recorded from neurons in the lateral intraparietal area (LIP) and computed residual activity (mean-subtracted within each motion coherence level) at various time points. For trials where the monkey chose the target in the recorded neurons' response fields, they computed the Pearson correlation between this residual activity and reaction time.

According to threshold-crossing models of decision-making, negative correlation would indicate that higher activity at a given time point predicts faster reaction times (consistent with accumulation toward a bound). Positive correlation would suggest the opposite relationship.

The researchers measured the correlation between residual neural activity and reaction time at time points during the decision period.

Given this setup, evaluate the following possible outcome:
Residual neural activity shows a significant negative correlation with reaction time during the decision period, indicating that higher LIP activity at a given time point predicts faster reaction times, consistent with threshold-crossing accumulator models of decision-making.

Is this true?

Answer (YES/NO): YES